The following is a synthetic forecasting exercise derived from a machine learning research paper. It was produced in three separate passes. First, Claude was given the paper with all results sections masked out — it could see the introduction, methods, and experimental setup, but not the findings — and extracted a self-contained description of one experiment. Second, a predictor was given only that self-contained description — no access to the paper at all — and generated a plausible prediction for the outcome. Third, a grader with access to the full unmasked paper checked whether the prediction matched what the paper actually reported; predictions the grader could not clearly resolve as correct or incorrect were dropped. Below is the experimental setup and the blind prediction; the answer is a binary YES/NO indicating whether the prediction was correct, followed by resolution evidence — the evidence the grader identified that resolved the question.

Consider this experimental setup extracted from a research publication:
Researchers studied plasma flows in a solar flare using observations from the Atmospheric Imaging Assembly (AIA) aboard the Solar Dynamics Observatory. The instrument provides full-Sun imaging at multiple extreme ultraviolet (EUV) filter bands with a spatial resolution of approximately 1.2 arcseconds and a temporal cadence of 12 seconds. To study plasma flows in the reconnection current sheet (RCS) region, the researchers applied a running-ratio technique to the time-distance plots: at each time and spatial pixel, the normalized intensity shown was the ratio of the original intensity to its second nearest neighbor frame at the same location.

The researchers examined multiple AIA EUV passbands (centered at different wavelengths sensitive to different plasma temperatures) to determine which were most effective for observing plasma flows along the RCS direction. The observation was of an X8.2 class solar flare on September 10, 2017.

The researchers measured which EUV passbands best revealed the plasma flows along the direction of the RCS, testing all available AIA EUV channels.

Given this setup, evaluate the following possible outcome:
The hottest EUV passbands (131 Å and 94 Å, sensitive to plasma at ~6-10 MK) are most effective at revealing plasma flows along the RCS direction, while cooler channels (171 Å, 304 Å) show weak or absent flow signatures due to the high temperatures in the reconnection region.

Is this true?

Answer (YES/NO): NO